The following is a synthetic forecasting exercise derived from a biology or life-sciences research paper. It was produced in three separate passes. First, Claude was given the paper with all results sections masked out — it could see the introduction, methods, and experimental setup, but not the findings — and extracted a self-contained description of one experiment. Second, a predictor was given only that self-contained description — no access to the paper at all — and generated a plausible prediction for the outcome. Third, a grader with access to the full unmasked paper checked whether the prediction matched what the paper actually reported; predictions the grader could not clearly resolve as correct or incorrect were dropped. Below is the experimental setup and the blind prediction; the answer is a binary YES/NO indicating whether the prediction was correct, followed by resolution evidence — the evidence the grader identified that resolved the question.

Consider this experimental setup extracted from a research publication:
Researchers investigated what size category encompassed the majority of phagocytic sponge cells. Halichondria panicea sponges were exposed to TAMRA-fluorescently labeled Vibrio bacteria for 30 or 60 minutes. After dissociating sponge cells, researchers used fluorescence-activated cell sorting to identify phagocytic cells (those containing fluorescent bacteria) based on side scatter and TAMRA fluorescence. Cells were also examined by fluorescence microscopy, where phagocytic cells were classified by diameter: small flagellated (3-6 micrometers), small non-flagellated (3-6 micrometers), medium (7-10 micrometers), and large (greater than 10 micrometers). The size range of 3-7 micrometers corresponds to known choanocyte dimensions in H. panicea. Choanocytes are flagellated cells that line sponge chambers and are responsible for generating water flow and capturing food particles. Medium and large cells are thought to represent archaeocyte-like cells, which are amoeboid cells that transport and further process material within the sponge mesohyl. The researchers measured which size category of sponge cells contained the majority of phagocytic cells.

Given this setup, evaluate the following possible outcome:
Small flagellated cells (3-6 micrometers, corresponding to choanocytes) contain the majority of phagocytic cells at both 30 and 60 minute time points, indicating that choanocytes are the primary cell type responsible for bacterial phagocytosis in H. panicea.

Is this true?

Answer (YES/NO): YES